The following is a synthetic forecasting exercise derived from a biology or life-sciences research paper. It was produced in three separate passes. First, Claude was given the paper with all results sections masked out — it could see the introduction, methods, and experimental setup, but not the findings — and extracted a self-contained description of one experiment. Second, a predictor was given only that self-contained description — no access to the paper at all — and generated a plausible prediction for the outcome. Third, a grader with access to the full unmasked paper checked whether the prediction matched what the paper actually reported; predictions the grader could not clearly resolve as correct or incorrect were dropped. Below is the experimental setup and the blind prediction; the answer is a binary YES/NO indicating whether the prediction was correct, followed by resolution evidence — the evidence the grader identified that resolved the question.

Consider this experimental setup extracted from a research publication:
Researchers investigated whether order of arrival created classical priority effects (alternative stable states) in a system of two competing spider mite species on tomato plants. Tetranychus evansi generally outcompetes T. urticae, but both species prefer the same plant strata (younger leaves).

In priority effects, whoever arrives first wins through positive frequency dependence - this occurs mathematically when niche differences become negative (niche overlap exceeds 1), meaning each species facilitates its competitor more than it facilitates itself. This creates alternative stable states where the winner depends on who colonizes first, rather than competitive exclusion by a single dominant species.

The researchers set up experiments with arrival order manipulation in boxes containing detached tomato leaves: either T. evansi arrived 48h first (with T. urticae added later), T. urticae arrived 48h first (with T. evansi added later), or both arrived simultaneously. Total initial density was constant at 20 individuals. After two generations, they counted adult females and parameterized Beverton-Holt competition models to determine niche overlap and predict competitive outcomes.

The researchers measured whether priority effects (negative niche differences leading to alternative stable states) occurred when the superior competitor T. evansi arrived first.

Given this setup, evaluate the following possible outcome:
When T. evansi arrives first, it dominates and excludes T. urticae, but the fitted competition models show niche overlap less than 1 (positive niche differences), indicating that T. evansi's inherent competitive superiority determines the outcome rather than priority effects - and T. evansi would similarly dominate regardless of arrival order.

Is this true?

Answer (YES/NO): NO